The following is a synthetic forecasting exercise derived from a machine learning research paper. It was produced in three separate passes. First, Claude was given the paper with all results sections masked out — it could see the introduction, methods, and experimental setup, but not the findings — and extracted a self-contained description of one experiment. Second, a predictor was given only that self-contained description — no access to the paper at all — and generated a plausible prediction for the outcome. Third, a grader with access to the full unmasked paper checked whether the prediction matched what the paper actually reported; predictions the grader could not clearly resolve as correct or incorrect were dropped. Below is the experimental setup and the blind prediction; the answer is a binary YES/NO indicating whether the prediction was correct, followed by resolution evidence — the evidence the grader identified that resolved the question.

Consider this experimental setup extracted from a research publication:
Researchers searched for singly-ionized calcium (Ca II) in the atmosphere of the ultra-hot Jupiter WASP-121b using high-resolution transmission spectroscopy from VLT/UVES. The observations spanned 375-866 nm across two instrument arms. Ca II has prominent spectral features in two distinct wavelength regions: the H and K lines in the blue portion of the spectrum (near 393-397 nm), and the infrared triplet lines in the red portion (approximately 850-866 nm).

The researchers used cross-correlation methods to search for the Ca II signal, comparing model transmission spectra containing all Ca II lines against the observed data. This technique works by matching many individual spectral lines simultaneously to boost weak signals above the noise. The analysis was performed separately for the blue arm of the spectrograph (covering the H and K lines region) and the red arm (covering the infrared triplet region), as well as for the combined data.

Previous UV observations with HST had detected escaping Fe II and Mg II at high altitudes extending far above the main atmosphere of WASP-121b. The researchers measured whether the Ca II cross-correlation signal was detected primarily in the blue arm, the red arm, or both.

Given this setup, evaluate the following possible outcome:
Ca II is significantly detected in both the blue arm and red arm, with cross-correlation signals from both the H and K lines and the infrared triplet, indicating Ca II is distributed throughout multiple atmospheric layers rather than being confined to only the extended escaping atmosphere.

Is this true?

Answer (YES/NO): NO